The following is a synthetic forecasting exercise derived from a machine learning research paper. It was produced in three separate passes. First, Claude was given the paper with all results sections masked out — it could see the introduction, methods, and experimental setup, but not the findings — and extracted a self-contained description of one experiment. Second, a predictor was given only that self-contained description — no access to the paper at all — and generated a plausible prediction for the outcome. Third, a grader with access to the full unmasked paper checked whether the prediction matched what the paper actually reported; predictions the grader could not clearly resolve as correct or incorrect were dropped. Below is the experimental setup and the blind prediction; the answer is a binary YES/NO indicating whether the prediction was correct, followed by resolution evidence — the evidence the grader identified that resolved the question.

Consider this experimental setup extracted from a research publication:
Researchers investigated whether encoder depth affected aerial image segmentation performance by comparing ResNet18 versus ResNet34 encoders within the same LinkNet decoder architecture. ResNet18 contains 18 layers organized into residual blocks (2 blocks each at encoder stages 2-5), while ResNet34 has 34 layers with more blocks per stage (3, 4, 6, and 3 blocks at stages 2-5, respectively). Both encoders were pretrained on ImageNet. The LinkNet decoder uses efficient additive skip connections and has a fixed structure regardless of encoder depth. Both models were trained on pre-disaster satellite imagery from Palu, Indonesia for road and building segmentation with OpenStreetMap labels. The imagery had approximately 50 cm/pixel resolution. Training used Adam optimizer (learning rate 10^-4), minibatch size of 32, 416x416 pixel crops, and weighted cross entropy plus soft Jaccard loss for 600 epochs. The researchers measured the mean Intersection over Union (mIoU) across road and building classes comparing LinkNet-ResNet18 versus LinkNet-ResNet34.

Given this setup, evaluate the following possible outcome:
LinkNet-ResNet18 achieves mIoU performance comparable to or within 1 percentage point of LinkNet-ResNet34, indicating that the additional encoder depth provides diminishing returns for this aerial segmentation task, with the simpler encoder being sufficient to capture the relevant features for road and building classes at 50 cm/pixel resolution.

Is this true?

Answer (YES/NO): NO